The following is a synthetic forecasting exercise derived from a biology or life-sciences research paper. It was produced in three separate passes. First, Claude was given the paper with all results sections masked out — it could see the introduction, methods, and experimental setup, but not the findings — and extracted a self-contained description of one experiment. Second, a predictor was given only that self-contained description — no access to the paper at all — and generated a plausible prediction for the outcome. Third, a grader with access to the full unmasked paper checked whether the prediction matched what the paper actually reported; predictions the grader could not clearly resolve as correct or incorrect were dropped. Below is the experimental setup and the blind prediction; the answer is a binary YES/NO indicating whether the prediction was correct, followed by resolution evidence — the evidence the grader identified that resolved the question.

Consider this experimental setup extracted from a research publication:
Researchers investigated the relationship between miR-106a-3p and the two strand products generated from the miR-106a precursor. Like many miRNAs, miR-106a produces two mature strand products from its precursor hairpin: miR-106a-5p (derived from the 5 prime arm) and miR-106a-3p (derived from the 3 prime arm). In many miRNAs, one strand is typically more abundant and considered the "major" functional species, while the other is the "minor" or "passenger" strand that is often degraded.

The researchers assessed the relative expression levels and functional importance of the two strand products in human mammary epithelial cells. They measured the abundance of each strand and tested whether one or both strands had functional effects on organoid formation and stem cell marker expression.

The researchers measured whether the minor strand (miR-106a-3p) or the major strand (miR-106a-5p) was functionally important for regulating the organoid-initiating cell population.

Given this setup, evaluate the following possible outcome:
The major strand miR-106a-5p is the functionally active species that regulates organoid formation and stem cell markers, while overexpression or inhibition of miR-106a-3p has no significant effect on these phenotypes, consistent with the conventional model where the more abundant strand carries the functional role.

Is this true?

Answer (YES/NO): NO